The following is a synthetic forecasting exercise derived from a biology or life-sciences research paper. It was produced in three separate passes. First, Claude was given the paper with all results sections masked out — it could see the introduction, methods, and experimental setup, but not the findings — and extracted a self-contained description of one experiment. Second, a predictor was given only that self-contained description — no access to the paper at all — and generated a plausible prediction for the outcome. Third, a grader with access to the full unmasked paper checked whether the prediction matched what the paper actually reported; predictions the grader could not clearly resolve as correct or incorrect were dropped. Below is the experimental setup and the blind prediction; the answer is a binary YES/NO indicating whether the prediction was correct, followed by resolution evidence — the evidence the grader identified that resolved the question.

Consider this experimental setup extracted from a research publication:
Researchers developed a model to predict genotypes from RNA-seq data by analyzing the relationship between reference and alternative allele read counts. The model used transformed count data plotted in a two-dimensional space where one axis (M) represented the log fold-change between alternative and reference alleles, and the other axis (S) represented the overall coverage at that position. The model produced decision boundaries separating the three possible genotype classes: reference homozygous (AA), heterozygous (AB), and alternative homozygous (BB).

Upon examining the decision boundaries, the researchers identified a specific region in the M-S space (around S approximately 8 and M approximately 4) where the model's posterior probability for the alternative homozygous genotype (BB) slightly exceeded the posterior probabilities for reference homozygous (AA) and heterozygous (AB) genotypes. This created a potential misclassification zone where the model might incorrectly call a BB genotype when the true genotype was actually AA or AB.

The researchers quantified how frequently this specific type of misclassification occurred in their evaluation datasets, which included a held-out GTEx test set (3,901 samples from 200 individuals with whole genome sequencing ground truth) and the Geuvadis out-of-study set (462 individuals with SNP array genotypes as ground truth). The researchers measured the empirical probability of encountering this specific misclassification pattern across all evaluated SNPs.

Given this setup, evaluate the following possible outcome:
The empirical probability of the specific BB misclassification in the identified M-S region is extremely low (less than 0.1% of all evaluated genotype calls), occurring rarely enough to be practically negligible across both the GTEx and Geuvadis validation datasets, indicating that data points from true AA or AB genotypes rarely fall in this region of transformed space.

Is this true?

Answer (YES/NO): YES